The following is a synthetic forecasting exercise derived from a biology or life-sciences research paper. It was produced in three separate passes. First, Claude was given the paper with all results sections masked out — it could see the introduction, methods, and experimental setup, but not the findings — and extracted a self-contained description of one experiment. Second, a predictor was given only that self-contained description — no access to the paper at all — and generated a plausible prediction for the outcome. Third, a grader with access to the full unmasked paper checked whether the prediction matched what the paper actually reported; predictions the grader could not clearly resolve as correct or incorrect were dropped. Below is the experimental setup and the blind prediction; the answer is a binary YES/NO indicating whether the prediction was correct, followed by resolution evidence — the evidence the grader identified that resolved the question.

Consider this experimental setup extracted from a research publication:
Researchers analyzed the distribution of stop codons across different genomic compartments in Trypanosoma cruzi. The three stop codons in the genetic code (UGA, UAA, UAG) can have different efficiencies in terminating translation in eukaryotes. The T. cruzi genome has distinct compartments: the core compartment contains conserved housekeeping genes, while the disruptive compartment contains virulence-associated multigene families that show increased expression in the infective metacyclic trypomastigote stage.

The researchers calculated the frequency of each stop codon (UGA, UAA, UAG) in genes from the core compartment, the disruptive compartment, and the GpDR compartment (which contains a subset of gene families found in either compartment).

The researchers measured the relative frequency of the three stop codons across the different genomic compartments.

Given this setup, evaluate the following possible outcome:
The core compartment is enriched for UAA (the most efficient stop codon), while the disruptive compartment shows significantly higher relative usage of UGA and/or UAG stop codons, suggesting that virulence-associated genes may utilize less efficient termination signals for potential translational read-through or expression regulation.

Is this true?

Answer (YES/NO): NO